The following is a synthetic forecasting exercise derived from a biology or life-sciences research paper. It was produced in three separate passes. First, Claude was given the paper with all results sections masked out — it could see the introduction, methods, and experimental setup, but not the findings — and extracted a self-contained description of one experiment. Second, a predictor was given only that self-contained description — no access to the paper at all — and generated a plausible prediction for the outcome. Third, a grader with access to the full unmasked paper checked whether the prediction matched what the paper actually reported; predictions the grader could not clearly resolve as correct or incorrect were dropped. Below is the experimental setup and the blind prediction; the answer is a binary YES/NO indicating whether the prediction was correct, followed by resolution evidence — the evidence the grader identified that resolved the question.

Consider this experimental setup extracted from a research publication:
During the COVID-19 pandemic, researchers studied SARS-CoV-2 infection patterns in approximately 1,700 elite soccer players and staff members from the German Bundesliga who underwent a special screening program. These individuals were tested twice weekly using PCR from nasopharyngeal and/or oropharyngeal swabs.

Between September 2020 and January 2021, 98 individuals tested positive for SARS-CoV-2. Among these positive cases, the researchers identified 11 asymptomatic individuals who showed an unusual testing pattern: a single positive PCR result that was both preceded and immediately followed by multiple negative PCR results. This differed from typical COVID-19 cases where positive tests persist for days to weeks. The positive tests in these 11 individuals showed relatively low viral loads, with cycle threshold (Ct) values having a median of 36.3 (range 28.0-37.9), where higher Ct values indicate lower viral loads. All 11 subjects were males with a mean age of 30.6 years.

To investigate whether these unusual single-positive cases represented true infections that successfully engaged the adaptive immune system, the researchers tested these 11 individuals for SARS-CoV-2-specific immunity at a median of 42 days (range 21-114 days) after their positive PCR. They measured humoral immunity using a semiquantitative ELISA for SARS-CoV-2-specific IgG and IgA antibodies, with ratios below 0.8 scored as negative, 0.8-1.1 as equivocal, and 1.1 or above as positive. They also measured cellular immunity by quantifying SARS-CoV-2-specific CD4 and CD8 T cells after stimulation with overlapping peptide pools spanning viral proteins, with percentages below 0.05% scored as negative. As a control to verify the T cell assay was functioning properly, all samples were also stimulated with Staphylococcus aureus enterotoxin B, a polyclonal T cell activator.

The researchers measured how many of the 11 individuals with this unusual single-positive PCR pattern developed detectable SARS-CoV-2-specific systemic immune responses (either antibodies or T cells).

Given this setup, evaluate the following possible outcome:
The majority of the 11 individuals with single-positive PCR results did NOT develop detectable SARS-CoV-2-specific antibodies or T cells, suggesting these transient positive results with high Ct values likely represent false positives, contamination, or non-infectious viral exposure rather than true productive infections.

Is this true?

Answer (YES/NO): YES